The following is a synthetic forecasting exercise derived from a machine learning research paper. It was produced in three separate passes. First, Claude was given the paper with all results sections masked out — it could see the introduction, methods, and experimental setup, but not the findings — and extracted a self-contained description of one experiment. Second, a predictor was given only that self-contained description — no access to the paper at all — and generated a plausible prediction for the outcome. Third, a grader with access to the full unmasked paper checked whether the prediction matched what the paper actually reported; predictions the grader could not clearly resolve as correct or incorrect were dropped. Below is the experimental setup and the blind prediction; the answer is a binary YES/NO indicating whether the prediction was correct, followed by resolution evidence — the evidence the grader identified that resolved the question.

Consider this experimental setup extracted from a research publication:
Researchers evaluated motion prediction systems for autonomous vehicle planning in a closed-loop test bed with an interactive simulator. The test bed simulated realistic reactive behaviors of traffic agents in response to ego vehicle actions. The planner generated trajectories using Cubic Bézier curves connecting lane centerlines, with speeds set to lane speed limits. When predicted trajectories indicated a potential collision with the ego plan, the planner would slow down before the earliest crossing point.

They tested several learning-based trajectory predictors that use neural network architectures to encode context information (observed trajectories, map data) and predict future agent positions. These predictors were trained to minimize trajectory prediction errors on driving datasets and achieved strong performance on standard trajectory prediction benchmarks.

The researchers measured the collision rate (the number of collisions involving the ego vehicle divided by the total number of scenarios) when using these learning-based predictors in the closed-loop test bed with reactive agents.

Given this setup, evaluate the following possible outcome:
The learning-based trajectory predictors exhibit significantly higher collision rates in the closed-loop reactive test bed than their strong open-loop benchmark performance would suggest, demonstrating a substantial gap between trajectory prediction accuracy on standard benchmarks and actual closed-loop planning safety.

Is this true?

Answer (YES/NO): YES